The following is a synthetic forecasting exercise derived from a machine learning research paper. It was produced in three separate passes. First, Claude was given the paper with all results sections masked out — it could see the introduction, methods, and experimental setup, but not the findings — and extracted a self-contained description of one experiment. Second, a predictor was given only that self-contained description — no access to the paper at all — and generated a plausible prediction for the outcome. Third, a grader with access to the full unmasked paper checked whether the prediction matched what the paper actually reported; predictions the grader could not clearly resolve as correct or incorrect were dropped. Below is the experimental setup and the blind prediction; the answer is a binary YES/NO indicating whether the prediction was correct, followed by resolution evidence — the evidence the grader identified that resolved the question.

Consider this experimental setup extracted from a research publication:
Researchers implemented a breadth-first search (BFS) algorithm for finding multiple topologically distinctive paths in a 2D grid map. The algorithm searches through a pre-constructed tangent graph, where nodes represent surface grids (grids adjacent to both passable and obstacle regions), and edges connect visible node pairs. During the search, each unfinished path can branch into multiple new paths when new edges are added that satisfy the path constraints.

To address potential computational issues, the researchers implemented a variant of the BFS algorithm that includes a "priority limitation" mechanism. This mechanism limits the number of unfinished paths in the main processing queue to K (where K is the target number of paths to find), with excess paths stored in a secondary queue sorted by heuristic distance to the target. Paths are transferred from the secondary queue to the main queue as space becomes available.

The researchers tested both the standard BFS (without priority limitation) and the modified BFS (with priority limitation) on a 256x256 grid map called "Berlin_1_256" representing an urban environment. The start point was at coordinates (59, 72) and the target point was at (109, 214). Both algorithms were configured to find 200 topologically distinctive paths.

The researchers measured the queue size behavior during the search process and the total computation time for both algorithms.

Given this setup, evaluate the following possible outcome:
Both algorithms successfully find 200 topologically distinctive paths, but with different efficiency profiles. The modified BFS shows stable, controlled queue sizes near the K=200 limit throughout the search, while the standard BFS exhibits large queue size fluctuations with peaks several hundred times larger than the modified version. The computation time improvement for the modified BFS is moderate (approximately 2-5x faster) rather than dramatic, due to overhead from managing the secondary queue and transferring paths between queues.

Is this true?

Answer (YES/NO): NO